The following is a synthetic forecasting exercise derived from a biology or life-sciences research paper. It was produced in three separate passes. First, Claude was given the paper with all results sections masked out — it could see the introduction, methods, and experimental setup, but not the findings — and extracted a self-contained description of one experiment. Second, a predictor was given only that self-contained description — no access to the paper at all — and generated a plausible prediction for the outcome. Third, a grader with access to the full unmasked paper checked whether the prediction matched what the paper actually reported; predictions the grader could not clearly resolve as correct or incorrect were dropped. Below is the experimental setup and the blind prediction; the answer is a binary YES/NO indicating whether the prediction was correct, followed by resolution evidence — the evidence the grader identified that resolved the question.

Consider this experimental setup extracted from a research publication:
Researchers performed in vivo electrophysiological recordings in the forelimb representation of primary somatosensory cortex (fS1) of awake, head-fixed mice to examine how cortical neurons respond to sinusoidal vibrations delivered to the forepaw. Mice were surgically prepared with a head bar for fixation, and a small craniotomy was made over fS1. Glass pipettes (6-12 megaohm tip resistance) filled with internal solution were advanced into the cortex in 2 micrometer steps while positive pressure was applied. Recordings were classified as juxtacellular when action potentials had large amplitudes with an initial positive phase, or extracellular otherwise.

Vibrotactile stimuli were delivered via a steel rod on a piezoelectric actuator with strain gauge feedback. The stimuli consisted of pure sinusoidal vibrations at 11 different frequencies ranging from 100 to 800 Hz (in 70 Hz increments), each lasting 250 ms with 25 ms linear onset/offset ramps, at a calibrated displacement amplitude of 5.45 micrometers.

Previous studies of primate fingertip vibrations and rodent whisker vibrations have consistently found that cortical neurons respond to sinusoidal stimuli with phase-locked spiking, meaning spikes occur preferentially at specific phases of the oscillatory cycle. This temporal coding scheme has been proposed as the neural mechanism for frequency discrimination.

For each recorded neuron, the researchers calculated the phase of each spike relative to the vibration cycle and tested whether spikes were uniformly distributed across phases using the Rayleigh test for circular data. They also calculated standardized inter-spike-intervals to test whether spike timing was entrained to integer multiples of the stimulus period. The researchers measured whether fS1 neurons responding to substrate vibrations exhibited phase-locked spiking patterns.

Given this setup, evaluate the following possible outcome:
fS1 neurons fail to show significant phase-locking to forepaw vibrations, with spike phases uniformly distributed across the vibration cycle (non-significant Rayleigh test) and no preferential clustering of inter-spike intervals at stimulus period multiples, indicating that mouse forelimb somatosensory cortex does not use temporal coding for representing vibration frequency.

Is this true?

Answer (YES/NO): YES